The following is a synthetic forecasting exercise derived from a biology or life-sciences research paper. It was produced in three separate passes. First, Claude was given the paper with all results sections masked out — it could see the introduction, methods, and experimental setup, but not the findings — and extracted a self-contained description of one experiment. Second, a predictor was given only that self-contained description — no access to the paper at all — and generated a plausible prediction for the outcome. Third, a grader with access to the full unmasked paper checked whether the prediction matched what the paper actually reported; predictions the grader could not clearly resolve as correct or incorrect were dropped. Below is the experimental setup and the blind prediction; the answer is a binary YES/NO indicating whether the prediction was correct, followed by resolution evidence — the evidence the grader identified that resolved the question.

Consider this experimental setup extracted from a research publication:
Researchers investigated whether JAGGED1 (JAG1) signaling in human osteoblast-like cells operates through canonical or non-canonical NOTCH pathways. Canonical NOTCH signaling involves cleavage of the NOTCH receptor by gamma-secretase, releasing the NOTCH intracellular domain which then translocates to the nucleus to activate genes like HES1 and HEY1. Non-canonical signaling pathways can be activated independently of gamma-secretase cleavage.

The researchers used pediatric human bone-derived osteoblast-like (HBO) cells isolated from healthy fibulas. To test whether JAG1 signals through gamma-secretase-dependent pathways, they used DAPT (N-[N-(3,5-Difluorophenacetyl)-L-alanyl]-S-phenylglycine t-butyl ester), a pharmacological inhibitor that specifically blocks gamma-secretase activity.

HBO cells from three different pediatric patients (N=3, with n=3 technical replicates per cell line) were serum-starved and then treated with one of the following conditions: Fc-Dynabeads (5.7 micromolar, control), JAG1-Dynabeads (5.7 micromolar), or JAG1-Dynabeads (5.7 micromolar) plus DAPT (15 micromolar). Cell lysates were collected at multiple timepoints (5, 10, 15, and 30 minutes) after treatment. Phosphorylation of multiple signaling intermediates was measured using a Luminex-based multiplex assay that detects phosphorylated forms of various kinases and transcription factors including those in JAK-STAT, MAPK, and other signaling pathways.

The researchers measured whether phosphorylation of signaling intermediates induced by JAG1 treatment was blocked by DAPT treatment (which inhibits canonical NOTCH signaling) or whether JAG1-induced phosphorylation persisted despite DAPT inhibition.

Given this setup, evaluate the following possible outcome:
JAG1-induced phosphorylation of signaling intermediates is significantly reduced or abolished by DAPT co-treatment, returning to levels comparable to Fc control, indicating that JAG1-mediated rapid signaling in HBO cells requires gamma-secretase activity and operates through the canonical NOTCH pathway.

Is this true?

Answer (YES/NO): NO